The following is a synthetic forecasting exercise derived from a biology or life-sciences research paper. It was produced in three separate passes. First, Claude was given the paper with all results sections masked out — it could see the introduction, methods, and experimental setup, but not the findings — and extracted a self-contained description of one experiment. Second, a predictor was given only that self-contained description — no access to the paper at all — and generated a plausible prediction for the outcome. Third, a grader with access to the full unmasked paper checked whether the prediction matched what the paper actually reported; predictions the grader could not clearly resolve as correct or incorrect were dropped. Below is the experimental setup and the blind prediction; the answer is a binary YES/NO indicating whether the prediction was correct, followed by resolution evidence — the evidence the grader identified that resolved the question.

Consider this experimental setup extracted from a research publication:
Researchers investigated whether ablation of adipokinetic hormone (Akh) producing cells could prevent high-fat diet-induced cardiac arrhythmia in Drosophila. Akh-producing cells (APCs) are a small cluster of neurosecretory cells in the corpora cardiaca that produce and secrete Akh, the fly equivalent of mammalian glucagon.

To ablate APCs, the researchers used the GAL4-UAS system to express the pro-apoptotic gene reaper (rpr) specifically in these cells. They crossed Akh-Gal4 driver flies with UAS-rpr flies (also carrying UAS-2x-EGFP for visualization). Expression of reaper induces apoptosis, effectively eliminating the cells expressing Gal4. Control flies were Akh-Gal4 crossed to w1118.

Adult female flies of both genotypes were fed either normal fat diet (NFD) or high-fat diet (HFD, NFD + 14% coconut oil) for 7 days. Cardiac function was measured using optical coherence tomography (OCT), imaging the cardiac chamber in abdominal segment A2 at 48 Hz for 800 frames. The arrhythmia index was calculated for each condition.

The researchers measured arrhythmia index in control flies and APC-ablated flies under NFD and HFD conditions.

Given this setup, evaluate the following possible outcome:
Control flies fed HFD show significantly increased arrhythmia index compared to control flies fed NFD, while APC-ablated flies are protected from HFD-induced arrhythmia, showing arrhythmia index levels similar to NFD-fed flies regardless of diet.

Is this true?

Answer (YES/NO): YES